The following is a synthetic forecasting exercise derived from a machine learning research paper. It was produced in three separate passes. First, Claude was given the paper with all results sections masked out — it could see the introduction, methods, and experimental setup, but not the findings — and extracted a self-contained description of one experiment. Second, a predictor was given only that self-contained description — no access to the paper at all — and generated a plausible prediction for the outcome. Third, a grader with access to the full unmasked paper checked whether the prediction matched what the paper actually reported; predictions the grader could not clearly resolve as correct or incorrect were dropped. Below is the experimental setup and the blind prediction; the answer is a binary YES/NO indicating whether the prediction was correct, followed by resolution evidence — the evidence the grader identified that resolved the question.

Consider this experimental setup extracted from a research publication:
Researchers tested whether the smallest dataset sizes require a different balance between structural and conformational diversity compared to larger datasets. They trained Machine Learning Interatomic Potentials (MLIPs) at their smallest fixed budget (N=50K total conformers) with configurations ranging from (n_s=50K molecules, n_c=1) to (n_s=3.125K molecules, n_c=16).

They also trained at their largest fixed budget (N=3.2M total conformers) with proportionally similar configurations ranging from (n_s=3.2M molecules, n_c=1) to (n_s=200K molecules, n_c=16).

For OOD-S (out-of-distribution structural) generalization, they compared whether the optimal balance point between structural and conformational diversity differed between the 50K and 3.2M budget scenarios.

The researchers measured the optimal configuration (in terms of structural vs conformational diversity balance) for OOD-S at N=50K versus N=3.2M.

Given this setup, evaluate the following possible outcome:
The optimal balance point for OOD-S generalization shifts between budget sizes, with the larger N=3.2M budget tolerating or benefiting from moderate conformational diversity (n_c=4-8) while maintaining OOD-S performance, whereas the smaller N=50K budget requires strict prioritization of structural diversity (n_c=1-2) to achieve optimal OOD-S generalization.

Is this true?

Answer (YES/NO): NO